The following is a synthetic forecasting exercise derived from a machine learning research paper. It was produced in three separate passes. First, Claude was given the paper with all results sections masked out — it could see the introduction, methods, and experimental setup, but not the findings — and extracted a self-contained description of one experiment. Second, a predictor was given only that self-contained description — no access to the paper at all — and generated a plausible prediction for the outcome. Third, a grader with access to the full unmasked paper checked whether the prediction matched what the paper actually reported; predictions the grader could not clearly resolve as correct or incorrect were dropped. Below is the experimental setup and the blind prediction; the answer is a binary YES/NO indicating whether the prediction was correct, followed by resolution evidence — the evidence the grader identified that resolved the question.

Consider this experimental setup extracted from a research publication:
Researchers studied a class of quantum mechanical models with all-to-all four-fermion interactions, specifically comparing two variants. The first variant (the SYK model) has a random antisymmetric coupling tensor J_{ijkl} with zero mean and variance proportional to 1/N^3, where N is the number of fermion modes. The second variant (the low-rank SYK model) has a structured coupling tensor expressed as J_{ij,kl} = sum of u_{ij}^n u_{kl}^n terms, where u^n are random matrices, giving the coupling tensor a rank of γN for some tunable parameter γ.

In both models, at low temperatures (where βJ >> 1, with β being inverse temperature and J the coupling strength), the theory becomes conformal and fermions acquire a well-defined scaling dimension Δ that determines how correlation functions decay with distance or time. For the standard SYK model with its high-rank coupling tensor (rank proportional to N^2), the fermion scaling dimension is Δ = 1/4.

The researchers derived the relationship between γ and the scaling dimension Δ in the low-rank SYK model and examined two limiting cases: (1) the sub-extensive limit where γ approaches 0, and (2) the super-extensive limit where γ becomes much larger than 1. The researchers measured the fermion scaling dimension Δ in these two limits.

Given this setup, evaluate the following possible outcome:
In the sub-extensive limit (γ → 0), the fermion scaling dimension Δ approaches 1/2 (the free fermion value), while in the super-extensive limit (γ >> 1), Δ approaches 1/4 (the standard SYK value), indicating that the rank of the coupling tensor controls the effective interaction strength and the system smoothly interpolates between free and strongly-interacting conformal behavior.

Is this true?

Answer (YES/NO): YES